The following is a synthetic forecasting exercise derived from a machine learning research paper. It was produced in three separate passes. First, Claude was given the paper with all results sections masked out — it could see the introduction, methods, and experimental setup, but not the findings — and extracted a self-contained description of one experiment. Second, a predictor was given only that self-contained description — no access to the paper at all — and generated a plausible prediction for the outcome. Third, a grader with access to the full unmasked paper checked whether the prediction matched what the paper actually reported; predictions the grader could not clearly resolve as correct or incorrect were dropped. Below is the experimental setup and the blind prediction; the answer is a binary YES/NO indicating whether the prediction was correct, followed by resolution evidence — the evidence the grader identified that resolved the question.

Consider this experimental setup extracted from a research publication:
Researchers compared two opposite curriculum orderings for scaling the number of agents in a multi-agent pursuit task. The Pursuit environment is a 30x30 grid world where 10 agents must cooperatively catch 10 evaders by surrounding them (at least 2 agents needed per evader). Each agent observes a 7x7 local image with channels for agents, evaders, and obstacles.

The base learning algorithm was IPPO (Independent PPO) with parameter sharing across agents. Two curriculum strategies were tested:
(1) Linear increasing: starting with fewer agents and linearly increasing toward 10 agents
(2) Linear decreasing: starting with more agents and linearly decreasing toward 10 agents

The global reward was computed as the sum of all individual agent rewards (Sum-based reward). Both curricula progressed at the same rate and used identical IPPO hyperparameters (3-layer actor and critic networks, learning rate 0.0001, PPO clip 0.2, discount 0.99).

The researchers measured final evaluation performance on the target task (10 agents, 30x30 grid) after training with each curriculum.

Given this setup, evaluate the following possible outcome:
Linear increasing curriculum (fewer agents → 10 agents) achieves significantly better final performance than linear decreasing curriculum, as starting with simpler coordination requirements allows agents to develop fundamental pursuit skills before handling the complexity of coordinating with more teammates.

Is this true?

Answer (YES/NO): NO